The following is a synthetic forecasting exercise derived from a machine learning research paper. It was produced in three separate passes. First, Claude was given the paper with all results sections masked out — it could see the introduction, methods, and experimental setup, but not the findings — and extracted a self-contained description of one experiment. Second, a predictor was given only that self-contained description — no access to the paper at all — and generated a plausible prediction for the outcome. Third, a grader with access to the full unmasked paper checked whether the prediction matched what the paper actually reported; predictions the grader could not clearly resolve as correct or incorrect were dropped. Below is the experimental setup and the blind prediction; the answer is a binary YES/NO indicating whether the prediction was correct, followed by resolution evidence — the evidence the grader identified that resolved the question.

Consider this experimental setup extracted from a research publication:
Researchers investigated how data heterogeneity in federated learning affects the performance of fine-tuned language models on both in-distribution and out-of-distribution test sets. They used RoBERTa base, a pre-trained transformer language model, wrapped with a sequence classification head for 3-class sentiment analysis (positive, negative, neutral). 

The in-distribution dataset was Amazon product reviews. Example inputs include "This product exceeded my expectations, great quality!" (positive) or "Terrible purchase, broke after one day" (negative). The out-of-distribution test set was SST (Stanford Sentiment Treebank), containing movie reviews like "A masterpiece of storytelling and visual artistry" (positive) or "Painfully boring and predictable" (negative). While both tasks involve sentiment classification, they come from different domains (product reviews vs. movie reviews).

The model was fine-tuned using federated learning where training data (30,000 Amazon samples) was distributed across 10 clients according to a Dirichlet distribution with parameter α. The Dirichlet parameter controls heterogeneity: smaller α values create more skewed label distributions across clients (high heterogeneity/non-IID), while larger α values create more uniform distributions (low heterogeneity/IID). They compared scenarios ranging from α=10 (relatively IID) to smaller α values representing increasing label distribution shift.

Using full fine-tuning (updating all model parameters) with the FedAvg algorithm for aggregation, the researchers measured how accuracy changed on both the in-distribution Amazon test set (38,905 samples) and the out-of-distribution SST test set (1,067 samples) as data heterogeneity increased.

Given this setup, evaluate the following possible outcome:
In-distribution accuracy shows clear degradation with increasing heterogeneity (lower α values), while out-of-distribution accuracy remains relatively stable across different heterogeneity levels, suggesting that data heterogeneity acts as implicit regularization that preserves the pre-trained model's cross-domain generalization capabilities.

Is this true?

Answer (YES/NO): NO